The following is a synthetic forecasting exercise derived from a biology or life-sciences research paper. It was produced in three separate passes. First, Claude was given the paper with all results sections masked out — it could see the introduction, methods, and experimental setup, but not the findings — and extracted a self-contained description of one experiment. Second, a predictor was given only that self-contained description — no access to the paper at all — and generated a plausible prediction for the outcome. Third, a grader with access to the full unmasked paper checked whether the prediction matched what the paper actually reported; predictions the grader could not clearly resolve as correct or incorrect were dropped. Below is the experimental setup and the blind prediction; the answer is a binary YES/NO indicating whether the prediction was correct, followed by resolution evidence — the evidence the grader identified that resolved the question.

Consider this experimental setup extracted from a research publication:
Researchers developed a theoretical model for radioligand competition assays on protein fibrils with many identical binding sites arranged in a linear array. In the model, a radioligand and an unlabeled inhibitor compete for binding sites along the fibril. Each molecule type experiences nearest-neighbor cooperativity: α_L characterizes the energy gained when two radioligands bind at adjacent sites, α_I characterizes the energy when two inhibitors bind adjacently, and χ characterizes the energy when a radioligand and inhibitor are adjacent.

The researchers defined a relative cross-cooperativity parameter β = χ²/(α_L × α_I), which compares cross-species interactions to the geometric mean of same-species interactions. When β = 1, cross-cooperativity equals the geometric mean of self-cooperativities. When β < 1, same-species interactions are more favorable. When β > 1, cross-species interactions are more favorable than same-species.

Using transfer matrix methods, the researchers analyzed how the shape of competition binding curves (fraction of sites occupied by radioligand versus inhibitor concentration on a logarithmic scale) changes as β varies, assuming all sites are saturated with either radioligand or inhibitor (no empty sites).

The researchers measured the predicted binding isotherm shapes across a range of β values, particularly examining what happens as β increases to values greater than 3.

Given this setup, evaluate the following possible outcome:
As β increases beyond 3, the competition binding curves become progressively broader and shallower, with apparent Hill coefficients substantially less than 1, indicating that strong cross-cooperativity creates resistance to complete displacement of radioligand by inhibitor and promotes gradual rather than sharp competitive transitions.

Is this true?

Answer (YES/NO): NO